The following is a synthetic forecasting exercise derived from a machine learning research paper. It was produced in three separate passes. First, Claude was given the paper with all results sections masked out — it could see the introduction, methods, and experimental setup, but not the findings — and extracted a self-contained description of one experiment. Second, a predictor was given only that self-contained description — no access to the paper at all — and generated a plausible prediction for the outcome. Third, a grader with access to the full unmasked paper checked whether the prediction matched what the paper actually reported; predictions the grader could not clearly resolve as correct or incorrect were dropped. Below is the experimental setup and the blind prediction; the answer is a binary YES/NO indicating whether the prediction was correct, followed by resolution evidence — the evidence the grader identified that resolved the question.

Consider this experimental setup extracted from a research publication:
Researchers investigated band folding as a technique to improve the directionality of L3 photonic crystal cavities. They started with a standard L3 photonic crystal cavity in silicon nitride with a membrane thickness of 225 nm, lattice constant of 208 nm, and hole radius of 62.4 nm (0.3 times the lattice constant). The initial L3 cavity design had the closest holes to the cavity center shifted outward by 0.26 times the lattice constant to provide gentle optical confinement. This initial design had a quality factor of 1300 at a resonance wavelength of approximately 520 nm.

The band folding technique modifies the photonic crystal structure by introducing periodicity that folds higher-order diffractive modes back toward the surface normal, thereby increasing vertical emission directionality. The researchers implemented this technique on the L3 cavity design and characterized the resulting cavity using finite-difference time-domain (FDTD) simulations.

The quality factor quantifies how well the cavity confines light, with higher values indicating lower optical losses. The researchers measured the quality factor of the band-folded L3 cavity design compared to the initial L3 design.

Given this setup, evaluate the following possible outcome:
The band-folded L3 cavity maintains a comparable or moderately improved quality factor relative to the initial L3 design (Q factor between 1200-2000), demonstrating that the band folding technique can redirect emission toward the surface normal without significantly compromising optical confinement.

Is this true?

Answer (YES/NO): NO